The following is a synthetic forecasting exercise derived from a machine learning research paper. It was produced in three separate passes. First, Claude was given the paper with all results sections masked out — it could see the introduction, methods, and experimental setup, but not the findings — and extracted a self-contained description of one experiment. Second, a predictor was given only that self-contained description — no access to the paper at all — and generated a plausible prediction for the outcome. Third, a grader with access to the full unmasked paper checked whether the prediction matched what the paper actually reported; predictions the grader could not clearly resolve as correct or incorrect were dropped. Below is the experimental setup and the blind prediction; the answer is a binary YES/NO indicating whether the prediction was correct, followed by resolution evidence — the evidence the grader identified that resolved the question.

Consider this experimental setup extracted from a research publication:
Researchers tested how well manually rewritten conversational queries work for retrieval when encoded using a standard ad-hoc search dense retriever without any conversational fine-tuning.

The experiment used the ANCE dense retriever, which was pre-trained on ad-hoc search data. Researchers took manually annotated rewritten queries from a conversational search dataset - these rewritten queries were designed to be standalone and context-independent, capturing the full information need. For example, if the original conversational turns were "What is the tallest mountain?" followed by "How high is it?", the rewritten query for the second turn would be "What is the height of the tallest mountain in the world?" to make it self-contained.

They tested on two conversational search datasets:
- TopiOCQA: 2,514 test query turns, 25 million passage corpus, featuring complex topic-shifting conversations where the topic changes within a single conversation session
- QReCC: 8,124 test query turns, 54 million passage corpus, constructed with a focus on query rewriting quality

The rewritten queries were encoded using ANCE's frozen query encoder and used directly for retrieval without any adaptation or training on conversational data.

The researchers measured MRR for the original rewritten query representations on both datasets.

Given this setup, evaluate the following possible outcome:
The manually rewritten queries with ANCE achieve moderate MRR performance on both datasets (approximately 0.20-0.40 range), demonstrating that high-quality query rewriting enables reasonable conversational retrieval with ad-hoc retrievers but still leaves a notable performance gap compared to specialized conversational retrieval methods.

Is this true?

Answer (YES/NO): NO